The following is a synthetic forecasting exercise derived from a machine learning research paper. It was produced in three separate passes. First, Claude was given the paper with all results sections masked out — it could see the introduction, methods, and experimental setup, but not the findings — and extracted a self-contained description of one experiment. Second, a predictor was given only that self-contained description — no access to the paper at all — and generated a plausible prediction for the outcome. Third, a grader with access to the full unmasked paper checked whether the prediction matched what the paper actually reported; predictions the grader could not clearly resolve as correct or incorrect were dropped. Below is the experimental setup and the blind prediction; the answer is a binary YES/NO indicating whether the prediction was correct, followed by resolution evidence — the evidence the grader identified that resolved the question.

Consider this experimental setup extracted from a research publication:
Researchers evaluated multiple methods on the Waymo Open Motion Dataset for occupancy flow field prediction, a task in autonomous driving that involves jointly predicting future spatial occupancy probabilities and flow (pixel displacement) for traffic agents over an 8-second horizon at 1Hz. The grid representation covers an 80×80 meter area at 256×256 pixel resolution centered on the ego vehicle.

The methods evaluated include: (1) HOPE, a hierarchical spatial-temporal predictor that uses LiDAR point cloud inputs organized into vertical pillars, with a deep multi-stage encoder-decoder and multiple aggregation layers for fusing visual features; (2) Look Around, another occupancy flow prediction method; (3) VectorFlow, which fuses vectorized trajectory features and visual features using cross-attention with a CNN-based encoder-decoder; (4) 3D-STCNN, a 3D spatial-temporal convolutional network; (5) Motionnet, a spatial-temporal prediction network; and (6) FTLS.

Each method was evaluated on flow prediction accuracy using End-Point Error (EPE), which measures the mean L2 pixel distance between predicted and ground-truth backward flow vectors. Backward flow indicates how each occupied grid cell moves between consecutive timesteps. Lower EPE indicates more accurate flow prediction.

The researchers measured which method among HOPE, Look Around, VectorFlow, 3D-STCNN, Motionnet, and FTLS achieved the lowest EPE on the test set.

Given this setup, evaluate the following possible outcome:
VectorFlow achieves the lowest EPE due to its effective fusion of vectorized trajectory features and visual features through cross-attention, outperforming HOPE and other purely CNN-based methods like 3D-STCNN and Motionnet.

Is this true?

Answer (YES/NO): NO